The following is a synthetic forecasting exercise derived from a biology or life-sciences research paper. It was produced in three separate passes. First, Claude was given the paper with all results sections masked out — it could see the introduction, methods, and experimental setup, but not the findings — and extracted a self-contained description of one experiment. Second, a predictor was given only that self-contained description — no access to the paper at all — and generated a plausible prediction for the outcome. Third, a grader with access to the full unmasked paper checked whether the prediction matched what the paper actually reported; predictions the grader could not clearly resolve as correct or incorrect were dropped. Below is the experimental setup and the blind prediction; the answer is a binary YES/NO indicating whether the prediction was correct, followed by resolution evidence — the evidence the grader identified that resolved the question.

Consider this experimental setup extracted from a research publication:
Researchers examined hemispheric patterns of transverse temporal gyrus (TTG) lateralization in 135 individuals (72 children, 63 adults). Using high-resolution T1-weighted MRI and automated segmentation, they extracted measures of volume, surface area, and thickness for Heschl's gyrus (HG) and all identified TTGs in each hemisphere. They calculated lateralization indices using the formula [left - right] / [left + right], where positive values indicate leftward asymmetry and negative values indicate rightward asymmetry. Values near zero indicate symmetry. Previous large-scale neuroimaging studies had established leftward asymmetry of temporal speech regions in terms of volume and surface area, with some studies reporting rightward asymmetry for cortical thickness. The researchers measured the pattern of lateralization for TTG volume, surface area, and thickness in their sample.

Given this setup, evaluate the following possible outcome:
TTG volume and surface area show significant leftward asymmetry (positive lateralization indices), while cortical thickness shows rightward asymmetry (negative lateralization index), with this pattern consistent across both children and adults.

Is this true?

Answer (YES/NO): NO